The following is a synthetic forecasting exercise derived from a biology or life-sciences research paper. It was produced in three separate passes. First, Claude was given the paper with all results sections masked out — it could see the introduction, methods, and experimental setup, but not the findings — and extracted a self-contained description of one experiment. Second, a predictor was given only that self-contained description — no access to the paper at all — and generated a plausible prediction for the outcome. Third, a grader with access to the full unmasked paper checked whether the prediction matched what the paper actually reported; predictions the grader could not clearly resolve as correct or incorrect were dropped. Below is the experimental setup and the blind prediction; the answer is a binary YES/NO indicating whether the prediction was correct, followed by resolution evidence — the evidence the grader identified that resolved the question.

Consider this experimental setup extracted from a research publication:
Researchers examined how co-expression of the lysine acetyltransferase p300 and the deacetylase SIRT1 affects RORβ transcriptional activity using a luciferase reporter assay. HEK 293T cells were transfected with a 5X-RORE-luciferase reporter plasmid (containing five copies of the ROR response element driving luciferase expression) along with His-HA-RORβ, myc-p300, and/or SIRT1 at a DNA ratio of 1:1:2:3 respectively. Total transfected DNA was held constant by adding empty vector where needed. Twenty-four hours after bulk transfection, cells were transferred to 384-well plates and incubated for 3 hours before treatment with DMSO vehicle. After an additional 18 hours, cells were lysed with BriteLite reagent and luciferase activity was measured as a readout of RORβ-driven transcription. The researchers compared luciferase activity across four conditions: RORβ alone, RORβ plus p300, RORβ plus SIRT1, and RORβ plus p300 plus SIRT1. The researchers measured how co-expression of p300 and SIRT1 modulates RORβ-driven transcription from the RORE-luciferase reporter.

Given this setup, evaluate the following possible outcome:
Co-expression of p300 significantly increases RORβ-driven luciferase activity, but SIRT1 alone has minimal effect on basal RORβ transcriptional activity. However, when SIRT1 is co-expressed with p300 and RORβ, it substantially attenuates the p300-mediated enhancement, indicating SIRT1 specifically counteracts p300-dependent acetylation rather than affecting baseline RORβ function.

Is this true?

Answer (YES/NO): NO